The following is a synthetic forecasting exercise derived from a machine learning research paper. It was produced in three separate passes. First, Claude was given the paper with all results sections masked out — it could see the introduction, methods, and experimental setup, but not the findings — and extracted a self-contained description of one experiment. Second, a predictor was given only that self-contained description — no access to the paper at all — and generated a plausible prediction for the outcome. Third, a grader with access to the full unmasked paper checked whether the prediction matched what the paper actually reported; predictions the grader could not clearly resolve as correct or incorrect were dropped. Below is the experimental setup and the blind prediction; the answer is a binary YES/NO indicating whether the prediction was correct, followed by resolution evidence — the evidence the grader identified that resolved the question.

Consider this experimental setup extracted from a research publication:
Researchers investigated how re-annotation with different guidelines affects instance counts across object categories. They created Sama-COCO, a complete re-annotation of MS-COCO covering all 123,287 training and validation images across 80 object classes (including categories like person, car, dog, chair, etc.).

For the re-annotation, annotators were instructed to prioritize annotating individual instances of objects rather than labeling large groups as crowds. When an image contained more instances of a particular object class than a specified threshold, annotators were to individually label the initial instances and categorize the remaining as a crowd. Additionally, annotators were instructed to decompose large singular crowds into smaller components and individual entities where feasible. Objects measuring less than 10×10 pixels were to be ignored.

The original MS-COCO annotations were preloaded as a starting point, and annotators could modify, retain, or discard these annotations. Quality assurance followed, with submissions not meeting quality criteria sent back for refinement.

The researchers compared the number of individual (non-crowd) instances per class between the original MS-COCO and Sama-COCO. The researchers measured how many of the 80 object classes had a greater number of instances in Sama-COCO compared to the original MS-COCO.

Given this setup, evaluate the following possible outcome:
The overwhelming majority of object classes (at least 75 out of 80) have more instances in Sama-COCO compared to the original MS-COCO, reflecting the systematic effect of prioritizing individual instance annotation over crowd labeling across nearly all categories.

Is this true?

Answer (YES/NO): NO